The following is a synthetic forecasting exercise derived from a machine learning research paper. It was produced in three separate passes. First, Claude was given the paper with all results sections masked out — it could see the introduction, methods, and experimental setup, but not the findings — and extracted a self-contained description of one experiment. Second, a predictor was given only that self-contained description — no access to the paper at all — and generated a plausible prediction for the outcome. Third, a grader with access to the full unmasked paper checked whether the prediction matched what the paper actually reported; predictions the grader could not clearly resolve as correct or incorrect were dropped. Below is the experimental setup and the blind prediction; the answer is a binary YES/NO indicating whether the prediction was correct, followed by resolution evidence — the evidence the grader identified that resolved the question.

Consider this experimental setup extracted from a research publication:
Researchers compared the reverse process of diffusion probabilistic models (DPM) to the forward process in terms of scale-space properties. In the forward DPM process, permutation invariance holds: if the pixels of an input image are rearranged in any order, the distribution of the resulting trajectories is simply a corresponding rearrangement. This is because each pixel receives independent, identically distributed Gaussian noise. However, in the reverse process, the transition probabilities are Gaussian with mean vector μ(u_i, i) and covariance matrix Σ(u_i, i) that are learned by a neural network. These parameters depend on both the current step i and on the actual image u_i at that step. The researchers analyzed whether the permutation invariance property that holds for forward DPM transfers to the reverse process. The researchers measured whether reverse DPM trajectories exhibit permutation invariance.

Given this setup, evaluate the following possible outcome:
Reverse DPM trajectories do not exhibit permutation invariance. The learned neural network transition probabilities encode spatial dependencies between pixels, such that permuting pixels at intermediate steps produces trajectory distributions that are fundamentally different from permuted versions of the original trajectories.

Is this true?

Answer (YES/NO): YES